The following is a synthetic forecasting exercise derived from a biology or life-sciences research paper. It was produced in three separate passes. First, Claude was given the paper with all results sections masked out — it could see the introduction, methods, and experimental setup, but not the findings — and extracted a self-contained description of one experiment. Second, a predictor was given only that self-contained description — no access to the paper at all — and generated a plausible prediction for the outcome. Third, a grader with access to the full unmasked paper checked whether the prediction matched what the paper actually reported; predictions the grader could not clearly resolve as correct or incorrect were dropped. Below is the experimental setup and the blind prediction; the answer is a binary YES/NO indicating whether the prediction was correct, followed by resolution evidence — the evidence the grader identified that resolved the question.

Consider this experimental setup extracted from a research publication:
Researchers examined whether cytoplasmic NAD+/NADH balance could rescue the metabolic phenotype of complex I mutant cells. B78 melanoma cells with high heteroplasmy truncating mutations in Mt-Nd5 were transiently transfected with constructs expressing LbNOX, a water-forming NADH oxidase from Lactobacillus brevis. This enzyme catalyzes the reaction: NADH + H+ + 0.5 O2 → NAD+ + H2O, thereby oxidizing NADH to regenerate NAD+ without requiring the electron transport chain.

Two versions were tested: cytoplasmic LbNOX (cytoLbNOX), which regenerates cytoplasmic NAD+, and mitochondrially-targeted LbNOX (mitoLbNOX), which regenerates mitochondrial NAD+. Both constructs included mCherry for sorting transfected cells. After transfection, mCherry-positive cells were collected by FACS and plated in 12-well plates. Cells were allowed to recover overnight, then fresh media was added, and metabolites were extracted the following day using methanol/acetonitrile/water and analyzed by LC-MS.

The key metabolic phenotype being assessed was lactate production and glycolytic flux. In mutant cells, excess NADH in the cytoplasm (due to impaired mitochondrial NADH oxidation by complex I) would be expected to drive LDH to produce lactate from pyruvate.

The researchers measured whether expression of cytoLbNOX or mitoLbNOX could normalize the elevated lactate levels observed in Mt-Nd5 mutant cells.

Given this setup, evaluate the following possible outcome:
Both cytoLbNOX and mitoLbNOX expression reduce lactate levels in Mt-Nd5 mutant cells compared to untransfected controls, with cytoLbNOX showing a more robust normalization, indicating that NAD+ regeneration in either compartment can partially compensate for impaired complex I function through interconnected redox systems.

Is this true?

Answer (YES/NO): NO